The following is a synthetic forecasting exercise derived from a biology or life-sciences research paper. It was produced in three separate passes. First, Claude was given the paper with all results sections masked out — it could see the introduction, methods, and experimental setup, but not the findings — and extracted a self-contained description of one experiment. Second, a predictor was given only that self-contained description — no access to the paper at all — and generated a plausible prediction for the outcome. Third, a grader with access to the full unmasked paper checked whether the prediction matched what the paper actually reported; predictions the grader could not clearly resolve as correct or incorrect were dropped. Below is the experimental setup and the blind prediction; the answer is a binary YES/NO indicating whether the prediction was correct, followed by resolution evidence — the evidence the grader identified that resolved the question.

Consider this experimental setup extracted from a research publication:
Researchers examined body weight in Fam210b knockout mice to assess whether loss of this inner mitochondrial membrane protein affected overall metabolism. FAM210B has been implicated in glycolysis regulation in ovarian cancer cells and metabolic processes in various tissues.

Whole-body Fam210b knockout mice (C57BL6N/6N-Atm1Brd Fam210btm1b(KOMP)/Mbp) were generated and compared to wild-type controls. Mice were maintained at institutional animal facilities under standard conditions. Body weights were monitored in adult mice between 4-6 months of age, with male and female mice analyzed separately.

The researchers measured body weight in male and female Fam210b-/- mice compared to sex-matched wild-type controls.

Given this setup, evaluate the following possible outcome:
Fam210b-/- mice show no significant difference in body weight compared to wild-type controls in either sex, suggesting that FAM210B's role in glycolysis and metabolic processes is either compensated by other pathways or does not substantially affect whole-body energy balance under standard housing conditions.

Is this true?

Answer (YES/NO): NO